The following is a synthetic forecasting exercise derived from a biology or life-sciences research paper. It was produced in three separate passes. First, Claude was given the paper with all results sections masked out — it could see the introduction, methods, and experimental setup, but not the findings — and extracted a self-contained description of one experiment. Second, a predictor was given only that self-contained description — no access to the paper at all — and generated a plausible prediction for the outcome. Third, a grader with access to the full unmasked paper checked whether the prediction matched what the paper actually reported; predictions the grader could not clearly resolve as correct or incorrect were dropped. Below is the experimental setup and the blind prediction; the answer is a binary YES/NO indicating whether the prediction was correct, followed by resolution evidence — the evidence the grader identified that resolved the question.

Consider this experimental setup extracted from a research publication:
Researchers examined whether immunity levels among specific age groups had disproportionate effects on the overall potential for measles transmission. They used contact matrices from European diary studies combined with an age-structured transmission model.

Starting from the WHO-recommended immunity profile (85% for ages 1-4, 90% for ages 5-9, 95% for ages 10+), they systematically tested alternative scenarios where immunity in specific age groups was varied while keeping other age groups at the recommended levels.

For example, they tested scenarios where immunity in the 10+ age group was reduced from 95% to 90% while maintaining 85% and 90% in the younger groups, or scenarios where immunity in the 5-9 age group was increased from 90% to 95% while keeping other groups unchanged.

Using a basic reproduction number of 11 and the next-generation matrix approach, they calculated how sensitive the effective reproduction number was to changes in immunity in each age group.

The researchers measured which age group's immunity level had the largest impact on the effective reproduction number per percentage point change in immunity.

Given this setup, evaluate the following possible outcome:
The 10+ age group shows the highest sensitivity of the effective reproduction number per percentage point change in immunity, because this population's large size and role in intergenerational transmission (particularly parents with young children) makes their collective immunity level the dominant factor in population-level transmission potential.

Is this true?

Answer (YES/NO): NO